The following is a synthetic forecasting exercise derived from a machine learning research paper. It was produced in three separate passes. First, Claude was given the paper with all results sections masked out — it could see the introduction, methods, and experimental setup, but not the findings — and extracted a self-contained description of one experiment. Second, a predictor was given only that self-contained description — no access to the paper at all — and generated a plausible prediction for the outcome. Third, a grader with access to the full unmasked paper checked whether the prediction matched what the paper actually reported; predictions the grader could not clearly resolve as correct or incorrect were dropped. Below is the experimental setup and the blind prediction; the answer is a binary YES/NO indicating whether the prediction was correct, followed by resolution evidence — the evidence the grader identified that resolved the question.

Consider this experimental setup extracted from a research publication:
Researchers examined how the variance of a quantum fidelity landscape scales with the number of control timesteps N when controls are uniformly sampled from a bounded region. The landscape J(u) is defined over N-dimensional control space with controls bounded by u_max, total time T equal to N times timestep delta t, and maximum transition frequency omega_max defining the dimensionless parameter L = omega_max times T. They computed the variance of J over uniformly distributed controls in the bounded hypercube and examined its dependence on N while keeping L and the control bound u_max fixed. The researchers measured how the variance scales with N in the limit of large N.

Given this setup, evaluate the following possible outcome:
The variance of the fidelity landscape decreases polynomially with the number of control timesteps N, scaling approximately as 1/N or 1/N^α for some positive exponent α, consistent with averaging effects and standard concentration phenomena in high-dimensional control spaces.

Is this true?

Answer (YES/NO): YES